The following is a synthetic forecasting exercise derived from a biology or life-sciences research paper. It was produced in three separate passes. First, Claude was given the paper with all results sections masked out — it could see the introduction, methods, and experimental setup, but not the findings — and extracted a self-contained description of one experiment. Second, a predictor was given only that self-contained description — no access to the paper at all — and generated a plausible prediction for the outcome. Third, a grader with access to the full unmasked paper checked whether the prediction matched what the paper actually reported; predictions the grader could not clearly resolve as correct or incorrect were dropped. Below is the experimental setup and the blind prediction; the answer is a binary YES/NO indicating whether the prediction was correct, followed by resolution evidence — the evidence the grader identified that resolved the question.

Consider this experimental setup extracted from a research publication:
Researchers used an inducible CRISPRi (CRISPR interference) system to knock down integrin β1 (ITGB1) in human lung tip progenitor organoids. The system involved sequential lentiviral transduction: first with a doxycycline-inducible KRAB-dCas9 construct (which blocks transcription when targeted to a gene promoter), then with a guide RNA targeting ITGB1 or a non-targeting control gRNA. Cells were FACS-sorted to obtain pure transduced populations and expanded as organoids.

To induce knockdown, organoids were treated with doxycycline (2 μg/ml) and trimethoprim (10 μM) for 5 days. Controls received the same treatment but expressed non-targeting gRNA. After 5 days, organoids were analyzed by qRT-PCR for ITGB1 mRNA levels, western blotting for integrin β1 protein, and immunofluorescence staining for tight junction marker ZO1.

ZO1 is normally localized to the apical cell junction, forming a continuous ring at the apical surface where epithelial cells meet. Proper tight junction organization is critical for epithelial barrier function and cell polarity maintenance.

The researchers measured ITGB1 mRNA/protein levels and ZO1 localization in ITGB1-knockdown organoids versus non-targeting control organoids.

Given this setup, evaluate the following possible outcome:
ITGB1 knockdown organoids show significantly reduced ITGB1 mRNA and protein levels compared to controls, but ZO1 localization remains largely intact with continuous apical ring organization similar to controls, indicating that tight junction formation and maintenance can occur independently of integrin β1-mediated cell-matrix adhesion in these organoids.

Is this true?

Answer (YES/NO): NO